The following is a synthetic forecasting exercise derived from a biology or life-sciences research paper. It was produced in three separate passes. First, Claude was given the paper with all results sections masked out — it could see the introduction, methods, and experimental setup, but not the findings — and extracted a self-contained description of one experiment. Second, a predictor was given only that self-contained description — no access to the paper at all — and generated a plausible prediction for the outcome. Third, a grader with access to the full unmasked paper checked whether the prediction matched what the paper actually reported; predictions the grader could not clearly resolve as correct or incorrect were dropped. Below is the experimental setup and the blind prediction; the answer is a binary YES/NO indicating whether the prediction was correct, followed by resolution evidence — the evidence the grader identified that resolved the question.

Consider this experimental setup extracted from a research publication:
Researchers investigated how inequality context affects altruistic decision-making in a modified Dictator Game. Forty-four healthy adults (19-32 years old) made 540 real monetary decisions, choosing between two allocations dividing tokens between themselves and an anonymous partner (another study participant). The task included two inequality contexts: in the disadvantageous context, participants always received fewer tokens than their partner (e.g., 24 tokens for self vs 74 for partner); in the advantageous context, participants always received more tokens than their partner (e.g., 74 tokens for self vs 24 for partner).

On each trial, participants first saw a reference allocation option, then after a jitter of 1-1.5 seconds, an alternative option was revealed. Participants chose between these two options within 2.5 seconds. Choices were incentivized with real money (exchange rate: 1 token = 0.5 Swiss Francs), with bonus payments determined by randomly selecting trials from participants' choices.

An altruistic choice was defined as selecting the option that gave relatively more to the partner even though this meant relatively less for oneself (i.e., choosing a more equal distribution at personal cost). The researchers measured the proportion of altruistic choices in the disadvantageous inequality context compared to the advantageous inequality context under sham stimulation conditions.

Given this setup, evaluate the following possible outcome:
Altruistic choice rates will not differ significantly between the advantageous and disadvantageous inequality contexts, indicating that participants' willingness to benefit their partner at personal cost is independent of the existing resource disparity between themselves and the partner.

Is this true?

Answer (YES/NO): NO